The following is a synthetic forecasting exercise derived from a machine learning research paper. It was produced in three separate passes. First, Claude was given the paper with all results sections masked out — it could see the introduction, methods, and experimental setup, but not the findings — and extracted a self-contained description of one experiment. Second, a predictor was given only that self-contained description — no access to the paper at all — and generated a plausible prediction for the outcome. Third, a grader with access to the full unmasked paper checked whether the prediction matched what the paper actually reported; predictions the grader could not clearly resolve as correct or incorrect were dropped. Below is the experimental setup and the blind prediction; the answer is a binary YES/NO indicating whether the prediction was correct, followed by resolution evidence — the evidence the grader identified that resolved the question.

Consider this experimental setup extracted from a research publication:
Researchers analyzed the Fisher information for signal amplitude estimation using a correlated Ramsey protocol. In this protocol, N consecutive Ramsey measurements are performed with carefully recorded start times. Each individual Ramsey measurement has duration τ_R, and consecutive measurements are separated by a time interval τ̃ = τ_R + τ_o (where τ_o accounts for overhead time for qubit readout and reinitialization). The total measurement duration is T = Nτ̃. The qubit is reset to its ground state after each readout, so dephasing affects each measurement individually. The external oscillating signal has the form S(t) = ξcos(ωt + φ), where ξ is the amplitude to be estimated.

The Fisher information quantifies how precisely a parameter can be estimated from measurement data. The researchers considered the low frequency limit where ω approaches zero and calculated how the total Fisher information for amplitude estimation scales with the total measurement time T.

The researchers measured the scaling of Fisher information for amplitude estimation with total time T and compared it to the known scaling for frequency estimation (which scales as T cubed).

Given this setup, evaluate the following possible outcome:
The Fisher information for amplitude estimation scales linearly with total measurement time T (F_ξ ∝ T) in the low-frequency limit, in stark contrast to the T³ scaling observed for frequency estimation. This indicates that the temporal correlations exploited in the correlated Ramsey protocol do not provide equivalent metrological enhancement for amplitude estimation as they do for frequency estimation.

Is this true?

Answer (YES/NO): YES